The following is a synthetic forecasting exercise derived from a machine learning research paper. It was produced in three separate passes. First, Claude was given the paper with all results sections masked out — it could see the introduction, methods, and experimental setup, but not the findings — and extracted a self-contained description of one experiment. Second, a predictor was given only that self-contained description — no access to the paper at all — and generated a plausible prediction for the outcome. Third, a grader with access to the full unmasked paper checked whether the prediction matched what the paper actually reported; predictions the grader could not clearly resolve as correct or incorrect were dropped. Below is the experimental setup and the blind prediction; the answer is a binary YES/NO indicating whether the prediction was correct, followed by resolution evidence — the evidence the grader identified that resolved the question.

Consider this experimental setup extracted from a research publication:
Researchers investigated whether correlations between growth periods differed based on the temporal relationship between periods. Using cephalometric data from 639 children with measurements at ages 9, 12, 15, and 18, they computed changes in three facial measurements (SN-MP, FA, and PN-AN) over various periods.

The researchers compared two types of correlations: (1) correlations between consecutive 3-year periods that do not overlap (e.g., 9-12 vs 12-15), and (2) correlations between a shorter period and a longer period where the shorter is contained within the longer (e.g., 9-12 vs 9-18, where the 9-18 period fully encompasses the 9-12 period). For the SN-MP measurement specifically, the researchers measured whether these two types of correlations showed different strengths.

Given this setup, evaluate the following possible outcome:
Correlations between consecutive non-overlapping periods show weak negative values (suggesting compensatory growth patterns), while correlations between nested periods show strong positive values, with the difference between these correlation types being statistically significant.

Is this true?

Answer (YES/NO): NO